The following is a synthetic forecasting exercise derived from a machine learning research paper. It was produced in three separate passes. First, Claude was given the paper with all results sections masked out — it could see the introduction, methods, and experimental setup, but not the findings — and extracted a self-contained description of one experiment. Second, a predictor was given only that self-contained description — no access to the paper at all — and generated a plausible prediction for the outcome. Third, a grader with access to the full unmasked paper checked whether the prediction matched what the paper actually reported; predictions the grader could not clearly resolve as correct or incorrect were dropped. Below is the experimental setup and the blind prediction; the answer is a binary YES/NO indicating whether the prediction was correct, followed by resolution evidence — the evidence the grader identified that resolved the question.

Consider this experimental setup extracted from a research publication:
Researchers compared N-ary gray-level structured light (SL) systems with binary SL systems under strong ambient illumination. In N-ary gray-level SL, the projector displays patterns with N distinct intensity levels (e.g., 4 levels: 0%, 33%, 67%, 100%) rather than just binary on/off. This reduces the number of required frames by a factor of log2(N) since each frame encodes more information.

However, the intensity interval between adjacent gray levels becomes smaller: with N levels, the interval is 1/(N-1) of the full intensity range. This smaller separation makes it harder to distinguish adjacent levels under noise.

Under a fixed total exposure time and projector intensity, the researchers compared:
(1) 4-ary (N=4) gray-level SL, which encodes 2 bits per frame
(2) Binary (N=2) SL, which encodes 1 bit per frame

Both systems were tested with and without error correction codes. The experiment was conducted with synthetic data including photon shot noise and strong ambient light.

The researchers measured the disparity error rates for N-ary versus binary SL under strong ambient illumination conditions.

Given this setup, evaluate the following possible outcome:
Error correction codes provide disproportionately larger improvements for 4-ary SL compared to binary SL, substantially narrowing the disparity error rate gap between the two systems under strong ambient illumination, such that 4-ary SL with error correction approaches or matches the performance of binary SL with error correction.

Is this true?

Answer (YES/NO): NO